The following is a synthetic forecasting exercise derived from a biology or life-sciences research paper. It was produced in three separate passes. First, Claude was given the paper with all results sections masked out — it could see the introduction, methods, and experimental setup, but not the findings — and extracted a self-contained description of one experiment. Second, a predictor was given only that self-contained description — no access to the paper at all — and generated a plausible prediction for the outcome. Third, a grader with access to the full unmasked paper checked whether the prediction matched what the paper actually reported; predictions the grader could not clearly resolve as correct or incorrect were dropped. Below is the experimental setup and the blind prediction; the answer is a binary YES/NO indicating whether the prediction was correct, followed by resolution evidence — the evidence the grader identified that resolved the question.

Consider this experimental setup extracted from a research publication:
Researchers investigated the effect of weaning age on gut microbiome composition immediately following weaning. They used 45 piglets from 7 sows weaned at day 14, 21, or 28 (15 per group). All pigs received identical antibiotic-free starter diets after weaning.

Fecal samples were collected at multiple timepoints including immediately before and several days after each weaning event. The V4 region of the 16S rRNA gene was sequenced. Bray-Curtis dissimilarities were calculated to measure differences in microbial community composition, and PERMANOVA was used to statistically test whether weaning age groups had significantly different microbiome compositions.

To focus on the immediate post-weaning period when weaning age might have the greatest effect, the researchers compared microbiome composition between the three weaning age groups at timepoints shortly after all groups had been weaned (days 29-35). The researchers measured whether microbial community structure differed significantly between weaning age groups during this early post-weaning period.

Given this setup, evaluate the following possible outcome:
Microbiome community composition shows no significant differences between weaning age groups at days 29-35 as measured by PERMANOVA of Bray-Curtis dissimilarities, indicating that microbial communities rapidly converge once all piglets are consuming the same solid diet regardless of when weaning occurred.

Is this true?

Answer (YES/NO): NO